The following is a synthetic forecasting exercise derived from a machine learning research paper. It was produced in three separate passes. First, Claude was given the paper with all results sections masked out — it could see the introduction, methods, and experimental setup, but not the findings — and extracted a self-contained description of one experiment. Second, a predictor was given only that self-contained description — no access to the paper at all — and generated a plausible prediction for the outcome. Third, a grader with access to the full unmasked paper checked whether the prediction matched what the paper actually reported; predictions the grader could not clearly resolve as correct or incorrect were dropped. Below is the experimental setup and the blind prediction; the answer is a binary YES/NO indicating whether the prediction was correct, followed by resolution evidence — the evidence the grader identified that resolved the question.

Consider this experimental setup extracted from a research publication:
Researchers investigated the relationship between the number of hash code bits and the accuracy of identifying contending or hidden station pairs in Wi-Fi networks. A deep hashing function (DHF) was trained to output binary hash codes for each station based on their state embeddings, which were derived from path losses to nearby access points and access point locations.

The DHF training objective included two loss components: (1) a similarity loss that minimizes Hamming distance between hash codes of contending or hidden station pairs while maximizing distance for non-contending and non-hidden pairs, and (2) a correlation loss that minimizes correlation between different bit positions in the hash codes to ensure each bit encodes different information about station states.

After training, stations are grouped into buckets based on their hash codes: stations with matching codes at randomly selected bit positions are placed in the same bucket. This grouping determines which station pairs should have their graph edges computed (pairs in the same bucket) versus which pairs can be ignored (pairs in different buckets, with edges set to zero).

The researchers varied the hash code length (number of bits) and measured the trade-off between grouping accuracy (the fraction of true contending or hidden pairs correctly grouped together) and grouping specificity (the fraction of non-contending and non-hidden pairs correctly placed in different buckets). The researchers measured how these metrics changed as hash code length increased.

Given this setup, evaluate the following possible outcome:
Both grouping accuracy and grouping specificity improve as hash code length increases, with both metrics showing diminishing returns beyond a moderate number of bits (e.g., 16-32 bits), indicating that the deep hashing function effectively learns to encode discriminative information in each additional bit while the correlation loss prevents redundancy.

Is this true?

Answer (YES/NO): NO